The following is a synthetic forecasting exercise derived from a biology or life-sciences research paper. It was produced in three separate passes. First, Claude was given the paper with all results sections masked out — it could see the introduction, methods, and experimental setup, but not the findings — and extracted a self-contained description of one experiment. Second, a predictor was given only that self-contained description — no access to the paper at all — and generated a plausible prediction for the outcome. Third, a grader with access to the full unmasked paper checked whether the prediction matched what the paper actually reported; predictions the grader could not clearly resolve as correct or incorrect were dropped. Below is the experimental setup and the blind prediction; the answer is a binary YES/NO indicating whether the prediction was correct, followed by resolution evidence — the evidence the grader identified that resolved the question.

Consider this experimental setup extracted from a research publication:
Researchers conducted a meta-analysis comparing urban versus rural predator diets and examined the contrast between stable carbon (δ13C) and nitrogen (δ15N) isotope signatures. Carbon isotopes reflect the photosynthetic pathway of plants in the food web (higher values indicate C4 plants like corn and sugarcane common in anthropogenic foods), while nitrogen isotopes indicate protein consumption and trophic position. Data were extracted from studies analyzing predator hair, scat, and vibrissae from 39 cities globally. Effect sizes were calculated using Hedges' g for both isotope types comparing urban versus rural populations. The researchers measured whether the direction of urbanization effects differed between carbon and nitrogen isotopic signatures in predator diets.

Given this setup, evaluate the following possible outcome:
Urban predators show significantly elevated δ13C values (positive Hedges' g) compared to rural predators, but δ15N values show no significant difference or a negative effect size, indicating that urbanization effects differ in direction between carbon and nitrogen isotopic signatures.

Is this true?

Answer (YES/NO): NO